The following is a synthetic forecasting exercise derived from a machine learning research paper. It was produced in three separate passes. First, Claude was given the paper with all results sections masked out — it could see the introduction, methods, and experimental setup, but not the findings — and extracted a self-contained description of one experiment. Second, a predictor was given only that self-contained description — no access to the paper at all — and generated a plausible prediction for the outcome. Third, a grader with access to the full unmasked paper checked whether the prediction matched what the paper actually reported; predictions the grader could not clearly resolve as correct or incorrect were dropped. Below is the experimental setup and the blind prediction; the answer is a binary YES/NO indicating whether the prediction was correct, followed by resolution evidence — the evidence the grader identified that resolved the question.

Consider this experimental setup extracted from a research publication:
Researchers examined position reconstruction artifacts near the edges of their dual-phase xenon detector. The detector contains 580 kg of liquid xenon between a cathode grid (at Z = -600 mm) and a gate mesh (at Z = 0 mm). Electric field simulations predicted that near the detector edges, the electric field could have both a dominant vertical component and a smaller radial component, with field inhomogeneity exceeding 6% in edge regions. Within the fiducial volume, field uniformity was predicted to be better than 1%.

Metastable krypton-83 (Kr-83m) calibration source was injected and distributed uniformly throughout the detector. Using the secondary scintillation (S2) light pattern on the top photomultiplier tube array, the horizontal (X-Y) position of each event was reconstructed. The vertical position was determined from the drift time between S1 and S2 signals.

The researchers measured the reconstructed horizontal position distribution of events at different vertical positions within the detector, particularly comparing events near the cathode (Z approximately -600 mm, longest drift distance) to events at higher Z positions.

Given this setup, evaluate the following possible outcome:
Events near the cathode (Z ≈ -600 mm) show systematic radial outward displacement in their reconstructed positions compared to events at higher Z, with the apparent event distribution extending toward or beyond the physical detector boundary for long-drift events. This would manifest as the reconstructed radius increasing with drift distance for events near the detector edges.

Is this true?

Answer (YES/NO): NO